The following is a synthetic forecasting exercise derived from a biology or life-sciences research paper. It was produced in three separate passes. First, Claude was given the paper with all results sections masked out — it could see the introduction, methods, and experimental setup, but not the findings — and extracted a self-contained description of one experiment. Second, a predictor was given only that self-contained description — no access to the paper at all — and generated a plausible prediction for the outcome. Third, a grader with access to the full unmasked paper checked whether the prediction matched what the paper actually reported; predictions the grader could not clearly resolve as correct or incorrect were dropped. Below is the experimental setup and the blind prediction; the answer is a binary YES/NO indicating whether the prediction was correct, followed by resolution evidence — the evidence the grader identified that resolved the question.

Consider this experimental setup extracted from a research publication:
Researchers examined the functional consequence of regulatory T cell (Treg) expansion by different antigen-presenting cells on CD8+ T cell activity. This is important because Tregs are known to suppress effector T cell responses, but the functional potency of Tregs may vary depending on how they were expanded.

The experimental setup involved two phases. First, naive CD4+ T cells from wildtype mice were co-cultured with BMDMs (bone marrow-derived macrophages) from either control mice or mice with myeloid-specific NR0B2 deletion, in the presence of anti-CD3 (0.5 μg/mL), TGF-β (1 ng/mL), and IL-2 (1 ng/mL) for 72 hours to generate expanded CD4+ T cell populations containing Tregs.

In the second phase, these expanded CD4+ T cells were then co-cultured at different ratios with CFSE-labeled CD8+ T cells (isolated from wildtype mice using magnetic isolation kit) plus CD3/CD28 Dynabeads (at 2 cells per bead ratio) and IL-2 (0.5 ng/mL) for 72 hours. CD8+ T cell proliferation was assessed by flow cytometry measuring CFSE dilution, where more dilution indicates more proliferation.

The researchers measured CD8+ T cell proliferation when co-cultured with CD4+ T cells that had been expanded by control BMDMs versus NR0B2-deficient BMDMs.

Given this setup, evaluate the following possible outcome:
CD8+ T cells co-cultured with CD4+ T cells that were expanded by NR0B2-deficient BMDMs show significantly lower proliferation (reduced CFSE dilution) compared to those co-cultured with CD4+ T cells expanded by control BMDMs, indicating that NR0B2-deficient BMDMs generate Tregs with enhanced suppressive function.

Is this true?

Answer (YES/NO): YES